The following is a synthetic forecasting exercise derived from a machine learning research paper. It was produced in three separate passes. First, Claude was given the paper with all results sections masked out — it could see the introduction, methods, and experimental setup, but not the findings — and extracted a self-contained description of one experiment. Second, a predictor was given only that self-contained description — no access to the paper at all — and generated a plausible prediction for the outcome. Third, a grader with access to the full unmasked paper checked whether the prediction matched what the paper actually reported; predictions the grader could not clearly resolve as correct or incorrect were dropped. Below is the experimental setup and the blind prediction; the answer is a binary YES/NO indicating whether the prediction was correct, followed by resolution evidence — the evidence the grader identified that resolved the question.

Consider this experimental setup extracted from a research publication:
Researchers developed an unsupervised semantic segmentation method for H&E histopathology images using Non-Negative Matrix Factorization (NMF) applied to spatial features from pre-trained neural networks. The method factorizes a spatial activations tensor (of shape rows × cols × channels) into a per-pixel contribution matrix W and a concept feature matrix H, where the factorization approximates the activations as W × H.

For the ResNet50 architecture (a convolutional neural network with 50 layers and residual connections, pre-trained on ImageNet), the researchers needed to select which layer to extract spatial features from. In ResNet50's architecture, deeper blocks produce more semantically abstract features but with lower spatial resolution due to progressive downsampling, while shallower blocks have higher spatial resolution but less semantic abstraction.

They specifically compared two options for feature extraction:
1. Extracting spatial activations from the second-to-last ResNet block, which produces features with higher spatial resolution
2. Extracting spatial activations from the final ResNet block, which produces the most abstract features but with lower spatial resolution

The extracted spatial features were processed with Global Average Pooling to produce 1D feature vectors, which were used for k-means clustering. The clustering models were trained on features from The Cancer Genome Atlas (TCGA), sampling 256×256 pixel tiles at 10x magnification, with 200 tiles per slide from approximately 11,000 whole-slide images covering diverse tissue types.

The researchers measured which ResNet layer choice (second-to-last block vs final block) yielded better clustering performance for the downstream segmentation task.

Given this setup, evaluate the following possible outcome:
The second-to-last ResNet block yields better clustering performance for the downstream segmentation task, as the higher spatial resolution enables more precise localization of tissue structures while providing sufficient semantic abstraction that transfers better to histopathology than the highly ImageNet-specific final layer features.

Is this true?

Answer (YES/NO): YES